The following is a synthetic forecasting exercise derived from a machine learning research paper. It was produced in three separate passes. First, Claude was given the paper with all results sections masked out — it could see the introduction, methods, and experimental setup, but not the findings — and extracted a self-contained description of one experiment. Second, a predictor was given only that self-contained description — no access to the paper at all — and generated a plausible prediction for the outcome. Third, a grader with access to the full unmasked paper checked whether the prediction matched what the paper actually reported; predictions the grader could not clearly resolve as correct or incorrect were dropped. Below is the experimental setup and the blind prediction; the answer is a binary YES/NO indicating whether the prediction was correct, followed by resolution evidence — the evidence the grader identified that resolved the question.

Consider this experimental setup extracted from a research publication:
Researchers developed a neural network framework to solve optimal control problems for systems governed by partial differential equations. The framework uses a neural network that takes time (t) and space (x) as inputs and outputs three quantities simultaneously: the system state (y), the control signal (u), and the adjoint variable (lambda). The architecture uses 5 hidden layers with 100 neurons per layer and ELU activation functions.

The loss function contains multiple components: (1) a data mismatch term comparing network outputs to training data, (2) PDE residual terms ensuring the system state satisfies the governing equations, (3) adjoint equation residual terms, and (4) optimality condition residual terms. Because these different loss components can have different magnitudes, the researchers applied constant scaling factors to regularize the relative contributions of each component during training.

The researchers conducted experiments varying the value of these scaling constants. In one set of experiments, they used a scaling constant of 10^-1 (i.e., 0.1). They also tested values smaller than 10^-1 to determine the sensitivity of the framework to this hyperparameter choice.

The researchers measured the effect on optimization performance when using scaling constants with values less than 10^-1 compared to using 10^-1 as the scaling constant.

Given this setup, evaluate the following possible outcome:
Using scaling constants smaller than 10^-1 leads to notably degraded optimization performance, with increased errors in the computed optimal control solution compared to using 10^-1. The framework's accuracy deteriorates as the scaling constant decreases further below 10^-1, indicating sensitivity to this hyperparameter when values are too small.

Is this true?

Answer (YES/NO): YES